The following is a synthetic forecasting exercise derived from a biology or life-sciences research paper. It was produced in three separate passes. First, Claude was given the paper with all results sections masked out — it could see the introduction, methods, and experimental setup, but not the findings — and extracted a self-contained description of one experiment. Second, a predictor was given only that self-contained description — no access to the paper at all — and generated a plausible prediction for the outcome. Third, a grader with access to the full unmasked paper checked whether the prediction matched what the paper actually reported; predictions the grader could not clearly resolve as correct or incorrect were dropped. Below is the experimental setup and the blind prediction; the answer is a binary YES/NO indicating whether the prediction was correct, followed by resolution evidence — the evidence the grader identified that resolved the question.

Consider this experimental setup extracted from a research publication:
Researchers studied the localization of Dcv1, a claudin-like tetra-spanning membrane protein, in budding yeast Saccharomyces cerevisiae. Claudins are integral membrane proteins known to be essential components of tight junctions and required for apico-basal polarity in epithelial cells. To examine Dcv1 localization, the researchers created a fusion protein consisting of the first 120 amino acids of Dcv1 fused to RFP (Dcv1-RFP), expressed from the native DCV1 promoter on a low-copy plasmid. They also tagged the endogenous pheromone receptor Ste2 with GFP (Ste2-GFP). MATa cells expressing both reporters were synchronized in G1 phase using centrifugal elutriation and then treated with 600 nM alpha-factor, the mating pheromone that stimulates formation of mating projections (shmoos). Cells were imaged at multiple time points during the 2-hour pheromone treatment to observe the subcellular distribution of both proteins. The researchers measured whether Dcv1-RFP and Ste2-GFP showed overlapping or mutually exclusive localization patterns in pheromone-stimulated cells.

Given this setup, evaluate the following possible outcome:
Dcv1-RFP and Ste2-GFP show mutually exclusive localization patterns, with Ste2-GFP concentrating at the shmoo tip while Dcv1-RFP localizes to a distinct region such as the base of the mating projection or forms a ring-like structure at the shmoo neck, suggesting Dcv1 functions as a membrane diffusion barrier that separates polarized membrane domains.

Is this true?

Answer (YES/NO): NO